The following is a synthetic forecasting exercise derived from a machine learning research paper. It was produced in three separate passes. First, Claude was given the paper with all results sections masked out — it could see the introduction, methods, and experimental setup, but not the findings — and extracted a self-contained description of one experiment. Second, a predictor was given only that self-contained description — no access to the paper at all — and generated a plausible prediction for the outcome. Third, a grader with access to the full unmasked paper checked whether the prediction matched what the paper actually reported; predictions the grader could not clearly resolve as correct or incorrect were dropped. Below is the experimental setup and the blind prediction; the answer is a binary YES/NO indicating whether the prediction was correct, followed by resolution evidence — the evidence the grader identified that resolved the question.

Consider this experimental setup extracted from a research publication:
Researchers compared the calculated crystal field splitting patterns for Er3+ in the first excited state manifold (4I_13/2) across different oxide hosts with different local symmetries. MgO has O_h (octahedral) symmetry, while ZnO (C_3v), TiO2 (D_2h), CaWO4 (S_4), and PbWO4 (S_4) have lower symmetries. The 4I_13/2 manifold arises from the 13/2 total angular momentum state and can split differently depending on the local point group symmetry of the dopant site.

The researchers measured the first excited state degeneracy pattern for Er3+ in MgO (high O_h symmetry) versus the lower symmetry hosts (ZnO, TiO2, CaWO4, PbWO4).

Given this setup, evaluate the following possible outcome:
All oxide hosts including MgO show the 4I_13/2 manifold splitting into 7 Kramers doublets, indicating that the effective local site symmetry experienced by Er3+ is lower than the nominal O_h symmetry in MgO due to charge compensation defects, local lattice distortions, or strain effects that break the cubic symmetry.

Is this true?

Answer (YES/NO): NO